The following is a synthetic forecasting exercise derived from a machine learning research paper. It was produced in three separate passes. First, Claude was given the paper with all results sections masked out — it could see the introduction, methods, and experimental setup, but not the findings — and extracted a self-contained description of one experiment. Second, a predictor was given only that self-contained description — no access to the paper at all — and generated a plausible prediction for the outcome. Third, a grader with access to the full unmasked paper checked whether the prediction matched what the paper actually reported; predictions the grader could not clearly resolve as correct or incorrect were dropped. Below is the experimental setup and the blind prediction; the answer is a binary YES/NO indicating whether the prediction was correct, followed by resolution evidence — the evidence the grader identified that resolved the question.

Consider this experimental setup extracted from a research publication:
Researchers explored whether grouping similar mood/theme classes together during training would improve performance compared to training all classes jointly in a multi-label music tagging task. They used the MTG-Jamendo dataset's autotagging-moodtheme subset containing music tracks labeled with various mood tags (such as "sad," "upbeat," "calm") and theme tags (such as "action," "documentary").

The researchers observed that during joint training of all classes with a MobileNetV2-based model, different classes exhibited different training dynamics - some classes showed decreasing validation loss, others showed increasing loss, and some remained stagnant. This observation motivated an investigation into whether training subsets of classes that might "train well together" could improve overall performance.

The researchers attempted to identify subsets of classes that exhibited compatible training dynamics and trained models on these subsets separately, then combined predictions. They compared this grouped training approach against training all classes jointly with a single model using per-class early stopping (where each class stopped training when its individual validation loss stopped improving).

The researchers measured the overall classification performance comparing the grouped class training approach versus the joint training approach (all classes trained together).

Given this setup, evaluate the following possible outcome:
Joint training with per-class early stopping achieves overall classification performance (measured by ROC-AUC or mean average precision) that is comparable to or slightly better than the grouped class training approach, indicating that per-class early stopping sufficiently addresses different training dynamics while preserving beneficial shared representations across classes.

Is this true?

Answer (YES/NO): YES